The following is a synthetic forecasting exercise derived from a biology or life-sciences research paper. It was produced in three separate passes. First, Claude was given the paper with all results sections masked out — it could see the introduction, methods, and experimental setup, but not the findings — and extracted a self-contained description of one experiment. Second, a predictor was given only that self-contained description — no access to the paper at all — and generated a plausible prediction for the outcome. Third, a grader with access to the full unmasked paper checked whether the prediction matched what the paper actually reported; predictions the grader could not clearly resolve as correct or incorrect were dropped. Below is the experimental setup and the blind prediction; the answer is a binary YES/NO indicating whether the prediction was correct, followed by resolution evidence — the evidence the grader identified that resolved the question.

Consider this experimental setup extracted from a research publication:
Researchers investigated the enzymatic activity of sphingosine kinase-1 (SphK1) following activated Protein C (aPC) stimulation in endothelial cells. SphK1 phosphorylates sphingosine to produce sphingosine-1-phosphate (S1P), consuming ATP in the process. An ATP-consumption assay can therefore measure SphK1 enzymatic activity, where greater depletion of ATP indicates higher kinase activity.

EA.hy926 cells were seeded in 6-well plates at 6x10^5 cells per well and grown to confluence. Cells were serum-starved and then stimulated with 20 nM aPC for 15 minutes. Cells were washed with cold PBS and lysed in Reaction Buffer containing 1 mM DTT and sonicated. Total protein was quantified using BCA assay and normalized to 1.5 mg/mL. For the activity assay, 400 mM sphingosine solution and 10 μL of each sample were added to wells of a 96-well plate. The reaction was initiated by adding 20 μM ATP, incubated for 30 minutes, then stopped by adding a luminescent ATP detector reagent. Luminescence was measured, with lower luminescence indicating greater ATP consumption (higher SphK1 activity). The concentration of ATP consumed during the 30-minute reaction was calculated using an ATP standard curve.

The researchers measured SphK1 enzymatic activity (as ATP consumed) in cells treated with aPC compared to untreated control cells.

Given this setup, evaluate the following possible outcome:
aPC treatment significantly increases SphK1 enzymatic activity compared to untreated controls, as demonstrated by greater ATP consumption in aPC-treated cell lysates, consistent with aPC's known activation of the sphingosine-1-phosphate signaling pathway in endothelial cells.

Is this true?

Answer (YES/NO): YES